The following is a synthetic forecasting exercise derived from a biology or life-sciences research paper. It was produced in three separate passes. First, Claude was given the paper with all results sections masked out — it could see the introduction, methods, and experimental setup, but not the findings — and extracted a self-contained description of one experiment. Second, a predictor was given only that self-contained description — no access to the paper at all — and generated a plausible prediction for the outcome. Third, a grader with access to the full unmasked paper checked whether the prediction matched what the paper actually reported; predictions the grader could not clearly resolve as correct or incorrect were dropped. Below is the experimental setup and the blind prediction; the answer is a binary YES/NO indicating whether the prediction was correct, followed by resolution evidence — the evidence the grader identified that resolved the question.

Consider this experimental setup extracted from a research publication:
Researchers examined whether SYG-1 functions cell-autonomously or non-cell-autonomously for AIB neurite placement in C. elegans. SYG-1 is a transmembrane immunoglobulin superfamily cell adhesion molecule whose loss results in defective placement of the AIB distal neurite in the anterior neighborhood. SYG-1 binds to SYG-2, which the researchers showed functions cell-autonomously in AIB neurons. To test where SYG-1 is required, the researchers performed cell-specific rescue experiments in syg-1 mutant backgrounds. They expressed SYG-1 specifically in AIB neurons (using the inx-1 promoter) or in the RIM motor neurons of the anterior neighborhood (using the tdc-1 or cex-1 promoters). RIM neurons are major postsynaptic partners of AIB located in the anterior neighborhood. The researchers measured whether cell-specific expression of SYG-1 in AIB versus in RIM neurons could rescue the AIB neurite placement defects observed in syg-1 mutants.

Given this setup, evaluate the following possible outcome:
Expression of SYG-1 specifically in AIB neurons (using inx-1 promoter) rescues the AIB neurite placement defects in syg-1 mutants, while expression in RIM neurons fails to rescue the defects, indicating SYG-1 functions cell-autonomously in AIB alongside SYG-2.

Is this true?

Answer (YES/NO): NO